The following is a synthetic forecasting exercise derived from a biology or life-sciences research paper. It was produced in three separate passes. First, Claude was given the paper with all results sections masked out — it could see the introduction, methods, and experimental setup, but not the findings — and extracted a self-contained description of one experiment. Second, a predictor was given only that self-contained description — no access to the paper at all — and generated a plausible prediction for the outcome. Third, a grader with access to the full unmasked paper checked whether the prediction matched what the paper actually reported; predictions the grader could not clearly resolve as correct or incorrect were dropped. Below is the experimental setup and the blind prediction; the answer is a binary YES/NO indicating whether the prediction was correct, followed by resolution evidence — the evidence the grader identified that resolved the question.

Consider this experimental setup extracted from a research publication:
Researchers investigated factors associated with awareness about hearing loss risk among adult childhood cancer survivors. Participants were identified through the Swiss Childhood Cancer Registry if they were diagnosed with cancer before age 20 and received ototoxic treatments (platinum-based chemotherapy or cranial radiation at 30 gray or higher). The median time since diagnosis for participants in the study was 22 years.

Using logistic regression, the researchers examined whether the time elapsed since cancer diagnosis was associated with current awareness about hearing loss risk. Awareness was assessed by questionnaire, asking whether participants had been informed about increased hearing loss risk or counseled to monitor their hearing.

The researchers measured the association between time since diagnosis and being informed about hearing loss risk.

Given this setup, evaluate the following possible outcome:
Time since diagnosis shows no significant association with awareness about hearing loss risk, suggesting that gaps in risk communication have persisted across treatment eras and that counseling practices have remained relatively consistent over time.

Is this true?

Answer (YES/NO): NO